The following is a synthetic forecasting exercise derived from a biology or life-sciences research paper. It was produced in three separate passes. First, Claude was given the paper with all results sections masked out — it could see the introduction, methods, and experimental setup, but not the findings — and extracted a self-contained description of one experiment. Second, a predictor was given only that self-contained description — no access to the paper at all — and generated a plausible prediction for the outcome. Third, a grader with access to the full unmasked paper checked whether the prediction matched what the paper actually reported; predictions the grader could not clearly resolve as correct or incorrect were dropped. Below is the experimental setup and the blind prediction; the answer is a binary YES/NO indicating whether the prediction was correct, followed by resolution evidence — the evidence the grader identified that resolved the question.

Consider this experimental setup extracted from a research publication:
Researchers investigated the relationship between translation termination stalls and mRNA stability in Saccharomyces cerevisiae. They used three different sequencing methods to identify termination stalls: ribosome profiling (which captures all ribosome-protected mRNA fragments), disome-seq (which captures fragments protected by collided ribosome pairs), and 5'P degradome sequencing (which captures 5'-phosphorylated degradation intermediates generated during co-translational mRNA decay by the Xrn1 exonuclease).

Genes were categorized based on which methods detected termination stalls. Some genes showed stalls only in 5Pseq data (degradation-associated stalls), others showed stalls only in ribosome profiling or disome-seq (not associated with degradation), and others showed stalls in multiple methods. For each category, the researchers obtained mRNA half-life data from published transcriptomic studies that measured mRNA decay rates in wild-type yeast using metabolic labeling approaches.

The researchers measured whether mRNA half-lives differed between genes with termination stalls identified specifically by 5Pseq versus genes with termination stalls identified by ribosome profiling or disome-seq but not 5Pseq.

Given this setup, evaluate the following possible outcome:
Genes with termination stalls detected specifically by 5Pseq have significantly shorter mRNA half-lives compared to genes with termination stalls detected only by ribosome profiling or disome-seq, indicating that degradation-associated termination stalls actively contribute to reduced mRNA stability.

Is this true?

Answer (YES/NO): YES